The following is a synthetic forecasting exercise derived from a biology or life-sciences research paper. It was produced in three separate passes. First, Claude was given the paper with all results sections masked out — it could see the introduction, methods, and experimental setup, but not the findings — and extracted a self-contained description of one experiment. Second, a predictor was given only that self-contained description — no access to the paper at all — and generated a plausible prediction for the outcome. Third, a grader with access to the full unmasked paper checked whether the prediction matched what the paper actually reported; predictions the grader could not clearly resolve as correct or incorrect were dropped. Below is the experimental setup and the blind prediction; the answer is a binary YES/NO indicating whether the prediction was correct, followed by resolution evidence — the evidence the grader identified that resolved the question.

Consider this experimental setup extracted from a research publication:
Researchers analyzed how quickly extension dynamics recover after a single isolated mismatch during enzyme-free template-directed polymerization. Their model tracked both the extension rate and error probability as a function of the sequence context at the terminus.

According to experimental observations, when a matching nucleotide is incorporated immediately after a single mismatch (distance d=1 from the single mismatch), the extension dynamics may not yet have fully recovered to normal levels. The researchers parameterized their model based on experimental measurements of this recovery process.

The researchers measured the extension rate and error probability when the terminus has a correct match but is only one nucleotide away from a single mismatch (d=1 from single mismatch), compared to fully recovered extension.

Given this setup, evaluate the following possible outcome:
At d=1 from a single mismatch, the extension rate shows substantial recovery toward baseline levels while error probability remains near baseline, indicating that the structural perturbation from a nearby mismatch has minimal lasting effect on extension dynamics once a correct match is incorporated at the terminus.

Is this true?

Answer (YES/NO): NO